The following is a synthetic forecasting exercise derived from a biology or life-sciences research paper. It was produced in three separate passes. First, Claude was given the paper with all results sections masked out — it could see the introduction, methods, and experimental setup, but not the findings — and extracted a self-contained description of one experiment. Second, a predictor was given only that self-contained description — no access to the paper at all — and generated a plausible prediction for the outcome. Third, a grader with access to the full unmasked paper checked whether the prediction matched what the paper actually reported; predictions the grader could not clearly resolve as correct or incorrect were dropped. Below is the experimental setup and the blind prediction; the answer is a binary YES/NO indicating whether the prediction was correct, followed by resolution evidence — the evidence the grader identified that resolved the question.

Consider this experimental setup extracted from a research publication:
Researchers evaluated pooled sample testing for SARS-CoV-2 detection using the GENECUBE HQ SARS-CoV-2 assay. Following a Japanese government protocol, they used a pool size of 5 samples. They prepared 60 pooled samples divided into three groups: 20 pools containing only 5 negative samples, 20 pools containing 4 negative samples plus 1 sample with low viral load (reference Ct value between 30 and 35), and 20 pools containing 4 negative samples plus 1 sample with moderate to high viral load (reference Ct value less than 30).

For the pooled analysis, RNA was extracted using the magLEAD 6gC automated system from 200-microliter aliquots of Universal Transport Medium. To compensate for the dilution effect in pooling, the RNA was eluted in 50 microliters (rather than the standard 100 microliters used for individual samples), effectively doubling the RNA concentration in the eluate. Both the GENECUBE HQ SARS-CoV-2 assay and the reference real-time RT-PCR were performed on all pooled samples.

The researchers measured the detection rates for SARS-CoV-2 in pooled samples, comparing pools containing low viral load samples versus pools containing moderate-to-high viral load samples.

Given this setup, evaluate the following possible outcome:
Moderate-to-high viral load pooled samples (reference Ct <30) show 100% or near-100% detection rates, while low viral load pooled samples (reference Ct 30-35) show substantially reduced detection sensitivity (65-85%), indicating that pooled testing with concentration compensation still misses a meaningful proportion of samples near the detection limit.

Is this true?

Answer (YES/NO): NO